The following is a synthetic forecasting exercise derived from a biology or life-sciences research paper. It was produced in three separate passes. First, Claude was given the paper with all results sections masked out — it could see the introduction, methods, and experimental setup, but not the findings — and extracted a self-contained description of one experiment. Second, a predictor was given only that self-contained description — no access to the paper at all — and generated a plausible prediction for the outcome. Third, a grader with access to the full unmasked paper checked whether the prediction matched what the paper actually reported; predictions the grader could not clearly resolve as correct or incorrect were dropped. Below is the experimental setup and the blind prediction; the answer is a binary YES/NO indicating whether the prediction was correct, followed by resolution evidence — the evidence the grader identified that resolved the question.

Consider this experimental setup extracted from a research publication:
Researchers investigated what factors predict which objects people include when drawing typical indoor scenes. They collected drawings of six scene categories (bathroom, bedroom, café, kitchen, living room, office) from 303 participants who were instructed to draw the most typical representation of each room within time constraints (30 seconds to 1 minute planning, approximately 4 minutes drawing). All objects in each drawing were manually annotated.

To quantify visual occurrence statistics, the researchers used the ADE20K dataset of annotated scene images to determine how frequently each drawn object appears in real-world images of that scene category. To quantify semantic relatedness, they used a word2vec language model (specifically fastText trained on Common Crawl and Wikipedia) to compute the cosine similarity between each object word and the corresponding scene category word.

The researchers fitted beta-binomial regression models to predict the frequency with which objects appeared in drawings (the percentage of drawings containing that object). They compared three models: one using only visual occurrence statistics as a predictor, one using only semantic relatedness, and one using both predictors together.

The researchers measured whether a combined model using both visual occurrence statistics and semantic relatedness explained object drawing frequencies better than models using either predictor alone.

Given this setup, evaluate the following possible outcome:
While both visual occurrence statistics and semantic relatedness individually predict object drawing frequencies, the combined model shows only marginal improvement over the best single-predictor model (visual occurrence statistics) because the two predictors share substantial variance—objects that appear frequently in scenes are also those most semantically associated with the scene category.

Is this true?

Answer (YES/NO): NO